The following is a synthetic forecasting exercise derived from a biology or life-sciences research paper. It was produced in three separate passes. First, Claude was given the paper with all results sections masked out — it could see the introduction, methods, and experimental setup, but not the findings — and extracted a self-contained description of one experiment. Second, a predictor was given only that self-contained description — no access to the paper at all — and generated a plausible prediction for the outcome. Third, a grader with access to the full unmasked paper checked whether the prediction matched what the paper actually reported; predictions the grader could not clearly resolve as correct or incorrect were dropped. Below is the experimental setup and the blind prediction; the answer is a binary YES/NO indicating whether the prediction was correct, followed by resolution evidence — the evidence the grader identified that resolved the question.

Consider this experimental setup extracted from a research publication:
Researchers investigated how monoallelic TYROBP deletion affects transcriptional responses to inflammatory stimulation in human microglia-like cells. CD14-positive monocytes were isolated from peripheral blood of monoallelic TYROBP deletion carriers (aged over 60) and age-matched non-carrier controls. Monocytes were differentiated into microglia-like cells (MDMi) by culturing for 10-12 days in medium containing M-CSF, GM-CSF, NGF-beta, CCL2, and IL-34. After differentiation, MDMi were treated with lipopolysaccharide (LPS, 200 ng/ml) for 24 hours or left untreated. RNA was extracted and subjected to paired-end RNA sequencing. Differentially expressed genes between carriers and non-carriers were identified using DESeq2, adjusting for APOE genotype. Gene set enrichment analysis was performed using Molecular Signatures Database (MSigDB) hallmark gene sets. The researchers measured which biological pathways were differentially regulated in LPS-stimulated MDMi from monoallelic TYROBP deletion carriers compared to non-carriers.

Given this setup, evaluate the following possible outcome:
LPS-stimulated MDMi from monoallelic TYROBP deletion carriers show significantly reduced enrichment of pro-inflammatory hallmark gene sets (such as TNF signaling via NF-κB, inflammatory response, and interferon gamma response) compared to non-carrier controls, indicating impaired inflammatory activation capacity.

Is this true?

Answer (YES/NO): NO